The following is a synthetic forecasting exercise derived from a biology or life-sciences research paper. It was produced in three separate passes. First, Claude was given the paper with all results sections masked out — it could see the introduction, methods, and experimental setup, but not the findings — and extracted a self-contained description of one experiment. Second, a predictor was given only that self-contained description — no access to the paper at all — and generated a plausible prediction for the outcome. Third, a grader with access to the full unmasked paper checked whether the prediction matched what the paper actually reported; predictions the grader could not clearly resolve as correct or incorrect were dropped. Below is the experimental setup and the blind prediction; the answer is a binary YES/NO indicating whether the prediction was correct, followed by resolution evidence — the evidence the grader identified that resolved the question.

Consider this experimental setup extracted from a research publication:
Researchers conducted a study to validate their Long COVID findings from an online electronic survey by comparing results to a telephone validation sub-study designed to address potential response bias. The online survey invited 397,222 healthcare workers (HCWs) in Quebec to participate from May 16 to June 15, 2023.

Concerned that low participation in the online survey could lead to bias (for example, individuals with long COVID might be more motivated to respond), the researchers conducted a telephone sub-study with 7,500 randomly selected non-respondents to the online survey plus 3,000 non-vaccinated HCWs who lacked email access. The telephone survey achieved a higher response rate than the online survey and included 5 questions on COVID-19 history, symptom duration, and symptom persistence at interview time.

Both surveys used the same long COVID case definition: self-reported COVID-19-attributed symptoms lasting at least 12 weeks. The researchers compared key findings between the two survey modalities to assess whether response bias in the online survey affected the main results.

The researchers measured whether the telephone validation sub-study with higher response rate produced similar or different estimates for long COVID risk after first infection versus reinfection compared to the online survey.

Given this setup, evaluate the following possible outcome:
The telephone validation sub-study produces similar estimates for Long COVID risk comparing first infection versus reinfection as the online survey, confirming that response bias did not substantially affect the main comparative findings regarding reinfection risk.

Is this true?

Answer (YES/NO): YES